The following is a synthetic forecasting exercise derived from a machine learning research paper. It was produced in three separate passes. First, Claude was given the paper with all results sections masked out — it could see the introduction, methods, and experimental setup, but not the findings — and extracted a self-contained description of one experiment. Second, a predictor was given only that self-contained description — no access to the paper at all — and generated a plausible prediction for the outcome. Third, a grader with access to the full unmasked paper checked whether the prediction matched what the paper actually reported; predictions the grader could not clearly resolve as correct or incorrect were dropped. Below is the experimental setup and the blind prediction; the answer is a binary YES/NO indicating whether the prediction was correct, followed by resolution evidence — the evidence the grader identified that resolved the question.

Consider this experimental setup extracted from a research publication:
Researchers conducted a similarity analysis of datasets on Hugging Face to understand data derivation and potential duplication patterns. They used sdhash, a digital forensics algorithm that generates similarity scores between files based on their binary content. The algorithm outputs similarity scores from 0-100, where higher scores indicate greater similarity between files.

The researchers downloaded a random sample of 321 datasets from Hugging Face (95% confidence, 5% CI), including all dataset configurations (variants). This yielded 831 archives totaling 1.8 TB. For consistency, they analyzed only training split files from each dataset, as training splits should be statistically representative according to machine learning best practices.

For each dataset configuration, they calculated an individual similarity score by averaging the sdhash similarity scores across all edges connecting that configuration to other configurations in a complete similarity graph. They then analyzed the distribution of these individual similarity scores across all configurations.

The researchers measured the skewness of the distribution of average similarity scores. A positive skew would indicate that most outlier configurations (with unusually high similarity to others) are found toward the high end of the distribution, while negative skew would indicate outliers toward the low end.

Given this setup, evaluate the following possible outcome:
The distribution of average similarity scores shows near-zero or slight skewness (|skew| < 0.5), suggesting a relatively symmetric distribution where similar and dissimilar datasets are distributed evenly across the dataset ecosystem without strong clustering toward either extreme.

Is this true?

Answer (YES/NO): NO